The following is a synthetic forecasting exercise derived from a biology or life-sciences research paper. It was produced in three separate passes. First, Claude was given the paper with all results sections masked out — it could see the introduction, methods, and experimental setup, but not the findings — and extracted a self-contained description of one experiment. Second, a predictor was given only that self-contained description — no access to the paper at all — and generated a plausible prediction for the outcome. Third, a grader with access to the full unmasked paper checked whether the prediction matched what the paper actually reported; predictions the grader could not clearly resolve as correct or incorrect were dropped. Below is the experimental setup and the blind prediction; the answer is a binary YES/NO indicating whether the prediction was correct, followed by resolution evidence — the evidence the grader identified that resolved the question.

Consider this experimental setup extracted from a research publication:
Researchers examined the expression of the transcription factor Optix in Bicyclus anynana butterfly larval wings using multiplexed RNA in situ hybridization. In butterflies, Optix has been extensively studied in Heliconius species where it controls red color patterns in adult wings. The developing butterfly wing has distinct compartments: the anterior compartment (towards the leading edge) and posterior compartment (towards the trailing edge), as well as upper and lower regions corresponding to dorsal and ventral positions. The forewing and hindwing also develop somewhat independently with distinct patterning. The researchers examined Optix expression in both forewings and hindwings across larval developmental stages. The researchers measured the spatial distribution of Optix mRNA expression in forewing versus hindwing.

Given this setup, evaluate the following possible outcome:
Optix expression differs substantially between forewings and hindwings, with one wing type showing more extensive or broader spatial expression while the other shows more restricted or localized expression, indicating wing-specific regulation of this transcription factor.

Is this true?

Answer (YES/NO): YES